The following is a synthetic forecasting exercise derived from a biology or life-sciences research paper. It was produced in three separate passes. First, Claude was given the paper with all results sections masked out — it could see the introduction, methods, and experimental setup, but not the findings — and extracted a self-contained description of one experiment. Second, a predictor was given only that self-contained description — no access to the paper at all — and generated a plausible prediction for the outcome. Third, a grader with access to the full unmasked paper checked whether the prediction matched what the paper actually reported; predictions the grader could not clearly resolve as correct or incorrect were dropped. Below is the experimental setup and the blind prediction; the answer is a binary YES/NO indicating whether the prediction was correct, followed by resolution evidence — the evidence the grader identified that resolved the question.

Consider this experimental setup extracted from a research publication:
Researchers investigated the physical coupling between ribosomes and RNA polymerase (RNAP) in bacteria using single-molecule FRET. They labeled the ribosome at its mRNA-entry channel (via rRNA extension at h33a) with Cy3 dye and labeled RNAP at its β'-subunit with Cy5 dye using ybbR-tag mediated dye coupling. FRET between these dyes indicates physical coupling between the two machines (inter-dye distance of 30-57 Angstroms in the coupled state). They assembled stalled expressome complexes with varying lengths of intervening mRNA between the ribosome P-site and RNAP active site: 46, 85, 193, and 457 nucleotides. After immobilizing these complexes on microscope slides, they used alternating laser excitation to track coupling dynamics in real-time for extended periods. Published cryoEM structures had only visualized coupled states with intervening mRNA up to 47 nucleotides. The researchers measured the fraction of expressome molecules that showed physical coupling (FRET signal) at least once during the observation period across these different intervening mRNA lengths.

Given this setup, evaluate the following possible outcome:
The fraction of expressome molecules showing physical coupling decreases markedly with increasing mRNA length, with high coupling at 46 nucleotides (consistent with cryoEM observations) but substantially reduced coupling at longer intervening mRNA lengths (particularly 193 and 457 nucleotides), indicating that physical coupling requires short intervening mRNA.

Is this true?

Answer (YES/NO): NO